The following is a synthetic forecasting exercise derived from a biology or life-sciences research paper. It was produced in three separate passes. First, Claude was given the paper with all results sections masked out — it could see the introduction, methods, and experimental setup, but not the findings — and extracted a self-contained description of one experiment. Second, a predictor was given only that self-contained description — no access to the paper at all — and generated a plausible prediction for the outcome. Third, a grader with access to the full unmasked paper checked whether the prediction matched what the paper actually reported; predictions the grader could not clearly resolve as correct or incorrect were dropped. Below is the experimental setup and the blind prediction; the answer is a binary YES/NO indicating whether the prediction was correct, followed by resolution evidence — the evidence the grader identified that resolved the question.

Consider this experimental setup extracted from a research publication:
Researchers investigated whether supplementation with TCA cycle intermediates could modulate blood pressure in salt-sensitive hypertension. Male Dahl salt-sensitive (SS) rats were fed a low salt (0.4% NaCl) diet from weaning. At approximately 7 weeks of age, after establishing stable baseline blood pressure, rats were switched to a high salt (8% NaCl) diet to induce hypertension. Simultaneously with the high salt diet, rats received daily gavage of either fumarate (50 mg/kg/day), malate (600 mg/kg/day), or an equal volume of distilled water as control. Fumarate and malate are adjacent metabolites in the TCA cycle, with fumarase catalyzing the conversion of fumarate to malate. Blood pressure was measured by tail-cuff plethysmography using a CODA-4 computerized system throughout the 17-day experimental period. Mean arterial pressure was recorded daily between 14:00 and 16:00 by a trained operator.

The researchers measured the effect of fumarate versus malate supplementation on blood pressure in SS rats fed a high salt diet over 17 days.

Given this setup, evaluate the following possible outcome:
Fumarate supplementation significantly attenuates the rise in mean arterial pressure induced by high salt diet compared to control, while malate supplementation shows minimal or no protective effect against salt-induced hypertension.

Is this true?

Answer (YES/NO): NO